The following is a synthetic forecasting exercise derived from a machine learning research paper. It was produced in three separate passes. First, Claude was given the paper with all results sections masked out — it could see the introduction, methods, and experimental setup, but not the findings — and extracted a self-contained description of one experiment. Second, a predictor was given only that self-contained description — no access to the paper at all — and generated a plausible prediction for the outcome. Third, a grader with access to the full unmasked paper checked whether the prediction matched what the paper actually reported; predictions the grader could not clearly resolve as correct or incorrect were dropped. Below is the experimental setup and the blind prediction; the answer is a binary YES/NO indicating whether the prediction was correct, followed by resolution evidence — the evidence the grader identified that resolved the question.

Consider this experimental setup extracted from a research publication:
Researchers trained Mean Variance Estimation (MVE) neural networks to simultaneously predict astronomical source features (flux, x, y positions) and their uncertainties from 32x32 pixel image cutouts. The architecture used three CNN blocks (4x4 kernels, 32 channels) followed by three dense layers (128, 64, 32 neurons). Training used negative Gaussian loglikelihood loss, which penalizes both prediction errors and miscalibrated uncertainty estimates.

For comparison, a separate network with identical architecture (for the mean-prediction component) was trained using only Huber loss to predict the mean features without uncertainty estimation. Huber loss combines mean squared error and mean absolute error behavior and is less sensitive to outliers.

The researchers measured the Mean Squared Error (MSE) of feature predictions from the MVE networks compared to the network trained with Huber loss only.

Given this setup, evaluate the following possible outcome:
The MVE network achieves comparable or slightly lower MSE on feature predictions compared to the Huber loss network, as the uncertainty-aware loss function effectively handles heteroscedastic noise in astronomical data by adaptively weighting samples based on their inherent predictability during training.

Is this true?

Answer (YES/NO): NO